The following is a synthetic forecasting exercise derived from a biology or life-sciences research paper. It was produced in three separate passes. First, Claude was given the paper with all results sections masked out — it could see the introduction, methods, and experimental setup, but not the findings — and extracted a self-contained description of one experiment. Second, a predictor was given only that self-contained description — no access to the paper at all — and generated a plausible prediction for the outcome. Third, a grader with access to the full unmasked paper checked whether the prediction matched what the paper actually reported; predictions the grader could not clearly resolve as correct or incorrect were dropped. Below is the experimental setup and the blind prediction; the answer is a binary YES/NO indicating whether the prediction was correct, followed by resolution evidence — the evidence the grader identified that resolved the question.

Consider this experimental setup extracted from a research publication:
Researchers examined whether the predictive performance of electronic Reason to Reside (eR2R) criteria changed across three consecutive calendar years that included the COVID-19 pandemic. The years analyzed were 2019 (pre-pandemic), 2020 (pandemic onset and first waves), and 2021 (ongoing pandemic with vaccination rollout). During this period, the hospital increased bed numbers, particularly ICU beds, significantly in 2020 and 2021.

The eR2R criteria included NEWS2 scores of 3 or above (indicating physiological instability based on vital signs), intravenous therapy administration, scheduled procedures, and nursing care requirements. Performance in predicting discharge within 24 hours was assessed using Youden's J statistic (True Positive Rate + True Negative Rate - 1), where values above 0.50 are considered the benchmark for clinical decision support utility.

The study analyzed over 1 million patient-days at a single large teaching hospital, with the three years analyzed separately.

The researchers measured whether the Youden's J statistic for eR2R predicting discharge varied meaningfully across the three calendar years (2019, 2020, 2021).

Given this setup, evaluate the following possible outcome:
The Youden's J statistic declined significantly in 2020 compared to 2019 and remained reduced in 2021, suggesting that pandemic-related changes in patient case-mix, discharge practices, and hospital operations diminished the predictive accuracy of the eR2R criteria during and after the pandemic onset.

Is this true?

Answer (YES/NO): NO